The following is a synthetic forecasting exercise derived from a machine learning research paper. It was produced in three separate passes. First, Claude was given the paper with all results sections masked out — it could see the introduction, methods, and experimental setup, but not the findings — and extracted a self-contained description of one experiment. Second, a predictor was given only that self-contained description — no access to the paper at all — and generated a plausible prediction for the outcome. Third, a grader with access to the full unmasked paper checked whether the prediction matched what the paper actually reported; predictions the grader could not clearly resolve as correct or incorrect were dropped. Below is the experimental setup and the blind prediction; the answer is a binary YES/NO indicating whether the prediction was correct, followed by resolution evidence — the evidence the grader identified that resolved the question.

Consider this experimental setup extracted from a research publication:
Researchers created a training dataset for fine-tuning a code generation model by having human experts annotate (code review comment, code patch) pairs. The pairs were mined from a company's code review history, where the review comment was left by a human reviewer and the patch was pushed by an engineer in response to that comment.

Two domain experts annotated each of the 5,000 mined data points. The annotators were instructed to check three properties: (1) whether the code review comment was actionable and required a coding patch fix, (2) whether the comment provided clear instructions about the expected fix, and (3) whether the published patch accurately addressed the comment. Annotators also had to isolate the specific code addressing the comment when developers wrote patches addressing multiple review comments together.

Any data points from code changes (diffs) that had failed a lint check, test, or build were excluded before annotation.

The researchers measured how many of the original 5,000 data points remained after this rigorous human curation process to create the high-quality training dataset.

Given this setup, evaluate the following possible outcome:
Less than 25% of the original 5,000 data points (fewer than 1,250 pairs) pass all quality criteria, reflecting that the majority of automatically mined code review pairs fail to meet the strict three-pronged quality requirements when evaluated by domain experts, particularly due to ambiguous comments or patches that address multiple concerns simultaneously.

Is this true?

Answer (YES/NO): NO